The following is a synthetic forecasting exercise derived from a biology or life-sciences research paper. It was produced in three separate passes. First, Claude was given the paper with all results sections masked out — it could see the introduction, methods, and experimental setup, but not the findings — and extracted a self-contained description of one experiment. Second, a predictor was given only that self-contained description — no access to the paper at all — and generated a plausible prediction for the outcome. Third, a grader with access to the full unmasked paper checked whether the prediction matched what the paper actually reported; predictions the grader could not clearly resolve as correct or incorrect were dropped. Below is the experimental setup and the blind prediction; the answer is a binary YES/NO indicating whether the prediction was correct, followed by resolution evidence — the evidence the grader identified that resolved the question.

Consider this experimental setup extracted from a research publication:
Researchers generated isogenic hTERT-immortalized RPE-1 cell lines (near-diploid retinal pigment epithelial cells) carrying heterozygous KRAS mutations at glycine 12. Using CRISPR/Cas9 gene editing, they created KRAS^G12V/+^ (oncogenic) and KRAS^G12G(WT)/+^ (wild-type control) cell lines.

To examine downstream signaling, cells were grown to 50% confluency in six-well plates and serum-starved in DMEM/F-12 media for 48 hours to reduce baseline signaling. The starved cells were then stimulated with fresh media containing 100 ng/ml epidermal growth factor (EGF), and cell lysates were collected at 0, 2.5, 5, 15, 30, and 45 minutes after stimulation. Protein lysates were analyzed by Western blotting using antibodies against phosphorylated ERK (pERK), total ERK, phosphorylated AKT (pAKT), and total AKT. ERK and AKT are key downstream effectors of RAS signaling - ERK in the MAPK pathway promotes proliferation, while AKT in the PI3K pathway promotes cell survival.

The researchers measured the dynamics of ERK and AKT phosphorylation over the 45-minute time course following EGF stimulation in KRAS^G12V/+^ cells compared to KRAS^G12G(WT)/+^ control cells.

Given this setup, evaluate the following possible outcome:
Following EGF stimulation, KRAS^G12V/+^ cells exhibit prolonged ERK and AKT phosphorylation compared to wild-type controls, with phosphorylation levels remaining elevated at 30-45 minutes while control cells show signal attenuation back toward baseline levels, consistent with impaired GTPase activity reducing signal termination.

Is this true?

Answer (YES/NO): NO